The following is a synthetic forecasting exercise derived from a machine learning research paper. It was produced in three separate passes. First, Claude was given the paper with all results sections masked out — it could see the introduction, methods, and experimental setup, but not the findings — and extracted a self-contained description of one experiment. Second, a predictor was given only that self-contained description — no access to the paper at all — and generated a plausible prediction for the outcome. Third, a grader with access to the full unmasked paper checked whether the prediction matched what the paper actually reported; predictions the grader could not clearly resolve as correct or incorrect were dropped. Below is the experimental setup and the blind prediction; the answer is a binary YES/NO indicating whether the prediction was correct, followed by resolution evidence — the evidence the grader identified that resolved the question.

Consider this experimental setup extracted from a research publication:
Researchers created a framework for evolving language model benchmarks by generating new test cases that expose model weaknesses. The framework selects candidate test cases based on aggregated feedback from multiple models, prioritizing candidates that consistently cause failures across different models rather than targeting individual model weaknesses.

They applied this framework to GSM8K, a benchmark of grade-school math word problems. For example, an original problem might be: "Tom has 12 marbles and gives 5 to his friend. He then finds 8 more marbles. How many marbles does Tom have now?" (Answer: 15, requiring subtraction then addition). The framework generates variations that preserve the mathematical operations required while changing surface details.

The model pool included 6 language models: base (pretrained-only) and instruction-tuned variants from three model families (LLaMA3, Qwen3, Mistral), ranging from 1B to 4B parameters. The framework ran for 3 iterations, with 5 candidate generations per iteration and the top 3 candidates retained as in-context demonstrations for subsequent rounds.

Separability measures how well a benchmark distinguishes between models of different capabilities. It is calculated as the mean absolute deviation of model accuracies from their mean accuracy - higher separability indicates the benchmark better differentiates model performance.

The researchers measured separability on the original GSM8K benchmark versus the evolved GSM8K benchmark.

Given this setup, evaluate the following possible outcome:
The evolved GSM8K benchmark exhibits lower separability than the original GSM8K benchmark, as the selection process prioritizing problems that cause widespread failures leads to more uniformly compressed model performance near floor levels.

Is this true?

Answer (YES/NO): NO